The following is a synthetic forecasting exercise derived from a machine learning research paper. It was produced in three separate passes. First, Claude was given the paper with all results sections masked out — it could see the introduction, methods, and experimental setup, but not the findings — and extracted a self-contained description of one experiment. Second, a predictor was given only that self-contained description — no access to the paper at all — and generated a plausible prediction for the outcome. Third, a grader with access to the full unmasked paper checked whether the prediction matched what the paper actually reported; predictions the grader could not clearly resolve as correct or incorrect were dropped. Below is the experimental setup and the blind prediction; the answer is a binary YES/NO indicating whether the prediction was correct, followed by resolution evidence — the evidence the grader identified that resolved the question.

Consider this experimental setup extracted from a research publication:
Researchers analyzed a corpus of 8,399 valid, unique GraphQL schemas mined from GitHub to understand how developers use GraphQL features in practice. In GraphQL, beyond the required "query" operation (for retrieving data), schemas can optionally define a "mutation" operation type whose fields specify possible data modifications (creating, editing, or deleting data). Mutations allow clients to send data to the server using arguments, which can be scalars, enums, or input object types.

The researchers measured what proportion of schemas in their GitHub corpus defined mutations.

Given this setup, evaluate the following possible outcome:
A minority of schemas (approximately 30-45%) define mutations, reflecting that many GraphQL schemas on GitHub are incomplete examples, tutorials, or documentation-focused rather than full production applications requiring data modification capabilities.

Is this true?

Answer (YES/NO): NO